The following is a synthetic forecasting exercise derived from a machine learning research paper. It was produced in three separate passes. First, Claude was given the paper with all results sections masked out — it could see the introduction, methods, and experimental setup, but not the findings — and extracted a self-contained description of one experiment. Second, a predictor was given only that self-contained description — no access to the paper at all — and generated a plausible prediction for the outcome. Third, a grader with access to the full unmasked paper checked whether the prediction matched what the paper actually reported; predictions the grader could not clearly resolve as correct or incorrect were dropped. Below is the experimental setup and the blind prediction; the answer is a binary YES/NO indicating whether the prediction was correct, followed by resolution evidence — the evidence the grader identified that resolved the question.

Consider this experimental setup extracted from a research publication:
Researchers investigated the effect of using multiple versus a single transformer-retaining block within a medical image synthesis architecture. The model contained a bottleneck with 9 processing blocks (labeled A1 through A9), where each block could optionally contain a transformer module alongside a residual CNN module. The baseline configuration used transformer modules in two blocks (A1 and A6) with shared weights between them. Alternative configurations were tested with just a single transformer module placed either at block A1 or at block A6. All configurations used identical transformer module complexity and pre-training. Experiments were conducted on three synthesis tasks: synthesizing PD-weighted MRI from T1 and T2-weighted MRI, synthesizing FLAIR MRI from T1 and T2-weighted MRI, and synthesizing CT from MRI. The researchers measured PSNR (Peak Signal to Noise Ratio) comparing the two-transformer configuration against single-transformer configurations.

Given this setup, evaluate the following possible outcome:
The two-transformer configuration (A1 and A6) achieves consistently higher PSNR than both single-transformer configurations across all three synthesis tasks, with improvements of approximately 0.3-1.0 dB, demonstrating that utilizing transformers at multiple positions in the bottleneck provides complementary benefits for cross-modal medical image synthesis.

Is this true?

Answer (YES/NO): NO